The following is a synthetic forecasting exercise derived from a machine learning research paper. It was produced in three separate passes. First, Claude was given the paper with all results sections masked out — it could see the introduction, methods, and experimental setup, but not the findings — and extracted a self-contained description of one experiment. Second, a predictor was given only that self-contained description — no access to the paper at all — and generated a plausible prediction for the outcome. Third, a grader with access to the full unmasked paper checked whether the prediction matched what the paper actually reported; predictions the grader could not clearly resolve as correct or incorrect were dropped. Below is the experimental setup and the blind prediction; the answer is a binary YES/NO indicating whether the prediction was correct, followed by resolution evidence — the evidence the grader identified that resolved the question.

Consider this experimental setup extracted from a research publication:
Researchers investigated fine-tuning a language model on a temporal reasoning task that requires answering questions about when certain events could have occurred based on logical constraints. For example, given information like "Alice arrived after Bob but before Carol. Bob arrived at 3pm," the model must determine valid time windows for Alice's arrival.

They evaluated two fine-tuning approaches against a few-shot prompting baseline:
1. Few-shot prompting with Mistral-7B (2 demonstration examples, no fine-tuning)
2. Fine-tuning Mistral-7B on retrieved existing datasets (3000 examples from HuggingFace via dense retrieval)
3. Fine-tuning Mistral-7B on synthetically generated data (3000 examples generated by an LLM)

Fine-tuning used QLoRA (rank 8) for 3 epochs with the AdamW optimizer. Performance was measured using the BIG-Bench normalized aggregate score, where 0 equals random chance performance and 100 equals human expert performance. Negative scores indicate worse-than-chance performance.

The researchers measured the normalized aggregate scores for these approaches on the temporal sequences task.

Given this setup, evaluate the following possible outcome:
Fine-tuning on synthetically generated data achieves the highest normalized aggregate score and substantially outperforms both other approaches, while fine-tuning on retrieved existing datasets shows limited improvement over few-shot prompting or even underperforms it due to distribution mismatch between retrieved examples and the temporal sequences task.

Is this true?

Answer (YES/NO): NO